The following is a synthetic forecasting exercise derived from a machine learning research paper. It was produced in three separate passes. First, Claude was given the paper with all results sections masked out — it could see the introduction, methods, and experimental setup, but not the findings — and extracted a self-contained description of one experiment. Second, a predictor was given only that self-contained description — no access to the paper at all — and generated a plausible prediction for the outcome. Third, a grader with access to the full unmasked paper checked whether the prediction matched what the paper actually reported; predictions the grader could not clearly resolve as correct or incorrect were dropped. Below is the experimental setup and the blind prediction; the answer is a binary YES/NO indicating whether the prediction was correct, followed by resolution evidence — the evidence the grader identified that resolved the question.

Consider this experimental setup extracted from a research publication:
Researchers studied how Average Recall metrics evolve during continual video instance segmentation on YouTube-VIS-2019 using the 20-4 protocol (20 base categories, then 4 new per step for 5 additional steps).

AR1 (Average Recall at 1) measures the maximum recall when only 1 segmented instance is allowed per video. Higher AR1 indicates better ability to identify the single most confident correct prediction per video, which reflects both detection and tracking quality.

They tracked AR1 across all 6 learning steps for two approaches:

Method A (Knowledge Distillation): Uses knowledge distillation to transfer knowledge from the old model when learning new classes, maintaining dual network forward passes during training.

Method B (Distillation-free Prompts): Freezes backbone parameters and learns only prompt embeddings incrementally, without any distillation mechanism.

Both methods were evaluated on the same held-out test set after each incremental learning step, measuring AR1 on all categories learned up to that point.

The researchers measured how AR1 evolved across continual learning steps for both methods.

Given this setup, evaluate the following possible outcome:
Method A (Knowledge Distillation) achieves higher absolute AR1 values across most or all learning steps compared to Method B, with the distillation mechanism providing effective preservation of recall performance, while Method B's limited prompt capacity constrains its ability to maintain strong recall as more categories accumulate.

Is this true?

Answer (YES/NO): NO